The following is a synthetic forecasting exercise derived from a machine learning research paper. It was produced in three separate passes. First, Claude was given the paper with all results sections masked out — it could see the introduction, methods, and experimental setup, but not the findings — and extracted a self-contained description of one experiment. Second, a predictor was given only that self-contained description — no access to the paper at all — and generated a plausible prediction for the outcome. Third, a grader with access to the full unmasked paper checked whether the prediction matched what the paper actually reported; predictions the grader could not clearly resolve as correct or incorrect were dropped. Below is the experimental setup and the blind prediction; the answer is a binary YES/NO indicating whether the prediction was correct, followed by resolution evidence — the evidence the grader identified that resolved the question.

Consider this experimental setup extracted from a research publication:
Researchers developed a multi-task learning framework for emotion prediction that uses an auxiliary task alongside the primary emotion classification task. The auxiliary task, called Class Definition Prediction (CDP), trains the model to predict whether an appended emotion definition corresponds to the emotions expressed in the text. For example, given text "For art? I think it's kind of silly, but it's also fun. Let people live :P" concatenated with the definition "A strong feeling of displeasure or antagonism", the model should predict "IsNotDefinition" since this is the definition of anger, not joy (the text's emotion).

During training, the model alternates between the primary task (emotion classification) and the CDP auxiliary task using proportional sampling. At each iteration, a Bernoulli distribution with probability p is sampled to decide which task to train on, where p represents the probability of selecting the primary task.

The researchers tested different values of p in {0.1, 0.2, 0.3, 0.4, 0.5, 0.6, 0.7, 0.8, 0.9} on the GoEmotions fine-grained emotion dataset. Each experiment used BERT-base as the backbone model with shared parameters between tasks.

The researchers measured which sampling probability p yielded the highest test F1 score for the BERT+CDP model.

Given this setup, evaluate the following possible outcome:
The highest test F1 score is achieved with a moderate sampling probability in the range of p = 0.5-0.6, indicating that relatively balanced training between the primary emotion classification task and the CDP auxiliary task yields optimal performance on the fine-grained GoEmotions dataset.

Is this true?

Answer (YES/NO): YES